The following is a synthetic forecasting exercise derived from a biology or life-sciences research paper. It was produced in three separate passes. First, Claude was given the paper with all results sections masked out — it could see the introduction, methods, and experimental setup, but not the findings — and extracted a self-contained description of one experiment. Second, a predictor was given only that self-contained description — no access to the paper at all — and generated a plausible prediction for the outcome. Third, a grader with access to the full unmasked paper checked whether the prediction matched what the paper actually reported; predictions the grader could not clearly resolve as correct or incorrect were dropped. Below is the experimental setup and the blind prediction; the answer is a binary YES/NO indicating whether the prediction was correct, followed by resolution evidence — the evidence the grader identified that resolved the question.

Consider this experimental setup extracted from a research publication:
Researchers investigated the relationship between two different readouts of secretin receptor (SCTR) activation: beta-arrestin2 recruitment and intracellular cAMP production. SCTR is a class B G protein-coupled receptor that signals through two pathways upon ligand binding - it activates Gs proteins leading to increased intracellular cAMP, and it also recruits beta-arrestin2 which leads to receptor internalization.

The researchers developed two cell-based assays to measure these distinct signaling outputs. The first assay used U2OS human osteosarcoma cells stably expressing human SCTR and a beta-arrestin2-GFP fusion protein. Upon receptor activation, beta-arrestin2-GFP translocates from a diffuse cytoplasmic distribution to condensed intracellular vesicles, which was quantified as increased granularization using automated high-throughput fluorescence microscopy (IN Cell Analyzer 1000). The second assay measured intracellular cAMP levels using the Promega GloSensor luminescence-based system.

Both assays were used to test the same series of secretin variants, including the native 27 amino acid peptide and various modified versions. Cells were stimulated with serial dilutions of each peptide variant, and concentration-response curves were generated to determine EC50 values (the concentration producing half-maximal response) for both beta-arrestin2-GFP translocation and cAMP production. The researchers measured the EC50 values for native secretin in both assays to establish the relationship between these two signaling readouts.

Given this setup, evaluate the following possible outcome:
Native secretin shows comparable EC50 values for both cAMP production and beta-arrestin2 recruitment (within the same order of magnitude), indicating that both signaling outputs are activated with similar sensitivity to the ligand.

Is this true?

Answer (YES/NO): NO